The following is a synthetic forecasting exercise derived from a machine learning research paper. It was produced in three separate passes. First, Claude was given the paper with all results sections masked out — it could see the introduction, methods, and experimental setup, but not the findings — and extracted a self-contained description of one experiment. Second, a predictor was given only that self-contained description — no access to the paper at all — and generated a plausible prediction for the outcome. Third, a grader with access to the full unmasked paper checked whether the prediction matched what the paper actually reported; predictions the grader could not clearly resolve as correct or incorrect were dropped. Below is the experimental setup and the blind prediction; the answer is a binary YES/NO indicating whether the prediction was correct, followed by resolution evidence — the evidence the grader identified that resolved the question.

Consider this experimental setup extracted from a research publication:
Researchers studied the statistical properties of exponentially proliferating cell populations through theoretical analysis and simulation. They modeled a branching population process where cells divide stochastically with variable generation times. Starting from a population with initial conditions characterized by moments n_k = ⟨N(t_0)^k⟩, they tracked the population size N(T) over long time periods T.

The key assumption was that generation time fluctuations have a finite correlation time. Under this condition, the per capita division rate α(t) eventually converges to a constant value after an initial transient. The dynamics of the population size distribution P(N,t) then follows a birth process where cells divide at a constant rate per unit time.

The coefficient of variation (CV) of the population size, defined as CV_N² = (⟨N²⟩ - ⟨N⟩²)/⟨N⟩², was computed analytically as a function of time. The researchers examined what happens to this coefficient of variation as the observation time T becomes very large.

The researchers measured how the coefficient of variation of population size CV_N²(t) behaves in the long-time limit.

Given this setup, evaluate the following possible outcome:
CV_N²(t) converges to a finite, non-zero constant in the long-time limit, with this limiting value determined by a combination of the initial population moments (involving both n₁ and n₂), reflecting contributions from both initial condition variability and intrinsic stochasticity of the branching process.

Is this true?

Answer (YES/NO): YES